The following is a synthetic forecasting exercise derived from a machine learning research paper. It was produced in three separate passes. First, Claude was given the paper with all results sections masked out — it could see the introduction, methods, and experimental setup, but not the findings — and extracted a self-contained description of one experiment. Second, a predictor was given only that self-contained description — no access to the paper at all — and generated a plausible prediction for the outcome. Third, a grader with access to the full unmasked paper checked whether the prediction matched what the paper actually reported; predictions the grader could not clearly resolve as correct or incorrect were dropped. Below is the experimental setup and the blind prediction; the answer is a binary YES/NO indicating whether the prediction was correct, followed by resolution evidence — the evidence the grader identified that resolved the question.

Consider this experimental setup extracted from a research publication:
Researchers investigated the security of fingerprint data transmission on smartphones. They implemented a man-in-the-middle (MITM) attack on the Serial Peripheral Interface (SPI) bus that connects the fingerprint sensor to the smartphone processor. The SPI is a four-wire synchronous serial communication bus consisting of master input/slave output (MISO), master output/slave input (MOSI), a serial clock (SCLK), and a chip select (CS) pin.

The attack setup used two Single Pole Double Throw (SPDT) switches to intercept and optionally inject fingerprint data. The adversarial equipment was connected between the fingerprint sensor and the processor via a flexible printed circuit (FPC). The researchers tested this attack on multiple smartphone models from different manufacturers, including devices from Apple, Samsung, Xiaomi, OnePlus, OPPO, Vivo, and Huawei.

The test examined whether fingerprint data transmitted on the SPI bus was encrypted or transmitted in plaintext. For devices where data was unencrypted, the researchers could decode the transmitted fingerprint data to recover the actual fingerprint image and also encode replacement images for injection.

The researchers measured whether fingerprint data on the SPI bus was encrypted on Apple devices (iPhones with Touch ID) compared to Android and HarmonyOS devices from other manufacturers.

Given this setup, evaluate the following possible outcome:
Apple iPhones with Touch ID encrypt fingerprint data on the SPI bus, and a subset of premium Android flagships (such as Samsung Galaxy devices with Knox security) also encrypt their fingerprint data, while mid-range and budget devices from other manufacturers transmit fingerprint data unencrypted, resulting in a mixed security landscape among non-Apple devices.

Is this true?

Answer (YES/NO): NO